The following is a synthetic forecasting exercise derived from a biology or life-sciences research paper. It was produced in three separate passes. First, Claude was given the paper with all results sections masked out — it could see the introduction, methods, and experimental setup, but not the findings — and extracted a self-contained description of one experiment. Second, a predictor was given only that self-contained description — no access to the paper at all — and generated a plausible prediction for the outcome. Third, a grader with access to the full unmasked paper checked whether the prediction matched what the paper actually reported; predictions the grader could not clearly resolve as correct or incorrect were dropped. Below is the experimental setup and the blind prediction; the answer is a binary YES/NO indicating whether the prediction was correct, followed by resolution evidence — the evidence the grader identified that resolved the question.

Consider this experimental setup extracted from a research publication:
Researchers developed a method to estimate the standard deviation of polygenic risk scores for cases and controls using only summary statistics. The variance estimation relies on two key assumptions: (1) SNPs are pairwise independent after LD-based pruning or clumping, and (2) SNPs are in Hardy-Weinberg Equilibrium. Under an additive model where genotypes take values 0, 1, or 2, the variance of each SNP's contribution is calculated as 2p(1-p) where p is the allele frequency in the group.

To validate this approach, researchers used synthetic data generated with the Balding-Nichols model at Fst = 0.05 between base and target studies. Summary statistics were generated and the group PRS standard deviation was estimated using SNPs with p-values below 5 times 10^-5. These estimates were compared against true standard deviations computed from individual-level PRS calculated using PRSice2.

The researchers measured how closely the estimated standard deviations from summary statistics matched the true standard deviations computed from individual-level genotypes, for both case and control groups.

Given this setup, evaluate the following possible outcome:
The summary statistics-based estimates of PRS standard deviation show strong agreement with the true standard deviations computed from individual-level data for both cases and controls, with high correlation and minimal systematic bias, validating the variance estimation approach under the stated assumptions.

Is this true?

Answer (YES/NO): YES